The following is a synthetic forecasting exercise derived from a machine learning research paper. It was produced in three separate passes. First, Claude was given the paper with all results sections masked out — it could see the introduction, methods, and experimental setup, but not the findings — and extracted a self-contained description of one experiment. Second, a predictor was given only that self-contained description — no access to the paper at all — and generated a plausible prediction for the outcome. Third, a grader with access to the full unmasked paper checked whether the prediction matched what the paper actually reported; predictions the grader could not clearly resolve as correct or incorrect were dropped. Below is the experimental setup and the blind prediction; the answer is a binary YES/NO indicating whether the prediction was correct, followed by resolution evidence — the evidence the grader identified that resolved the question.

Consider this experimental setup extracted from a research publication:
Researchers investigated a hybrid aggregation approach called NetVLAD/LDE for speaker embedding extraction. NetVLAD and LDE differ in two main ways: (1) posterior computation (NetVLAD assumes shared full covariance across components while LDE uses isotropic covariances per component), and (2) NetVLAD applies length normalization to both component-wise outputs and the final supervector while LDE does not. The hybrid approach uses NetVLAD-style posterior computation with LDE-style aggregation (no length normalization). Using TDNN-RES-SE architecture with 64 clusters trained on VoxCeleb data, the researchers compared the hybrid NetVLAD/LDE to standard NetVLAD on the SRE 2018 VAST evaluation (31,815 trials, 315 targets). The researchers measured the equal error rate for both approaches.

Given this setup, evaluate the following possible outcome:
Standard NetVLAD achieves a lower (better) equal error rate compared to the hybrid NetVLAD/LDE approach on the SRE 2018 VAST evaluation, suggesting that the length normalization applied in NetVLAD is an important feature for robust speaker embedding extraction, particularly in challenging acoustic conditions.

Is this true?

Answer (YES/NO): YES